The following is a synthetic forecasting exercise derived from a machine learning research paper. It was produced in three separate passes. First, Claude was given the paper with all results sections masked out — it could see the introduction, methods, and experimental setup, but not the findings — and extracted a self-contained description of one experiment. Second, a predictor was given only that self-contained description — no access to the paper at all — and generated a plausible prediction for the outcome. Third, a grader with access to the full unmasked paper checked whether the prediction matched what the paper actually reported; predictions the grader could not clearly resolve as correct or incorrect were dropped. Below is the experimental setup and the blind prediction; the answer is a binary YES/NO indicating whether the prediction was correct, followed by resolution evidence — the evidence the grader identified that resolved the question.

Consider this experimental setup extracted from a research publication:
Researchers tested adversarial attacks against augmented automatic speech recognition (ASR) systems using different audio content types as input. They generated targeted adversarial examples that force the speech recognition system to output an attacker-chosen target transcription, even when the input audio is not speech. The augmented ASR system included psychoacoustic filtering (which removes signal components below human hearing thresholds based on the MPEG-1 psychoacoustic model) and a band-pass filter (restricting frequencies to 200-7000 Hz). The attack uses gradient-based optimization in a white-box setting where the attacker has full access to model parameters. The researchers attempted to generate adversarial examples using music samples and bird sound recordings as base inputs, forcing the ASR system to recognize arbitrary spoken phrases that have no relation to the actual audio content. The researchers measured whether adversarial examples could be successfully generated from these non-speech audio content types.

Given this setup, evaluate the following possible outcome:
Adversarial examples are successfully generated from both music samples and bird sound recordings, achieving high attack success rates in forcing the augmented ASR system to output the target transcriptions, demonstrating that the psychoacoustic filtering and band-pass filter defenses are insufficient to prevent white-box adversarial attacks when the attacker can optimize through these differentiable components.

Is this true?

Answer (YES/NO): NO